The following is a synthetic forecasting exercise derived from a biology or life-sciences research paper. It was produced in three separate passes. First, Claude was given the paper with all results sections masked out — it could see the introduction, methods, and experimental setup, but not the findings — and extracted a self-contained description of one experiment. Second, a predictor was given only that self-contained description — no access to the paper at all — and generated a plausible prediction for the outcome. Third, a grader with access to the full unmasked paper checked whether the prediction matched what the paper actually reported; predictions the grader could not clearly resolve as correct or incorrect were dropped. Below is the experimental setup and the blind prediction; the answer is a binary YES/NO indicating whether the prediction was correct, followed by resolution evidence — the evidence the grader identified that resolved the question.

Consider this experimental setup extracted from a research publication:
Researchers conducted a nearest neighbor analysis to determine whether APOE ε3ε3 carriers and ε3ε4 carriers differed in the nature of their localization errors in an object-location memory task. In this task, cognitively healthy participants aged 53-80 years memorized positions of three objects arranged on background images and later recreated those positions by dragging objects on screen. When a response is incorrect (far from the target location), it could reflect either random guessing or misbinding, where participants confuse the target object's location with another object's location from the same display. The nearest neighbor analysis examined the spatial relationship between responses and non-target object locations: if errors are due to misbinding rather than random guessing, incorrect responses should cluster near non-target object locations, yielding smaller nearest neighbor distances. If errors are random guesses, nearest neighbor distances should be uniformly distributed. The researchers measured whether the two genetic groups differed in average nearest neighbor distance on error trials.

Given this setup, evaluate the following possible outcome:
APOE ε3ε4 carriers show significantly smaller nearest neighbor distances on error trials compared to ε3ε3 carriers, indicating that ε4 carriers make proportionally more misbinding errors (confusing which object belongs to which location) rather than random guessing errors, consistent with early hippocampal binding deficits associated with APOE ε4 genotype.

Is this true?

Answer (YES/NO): NO